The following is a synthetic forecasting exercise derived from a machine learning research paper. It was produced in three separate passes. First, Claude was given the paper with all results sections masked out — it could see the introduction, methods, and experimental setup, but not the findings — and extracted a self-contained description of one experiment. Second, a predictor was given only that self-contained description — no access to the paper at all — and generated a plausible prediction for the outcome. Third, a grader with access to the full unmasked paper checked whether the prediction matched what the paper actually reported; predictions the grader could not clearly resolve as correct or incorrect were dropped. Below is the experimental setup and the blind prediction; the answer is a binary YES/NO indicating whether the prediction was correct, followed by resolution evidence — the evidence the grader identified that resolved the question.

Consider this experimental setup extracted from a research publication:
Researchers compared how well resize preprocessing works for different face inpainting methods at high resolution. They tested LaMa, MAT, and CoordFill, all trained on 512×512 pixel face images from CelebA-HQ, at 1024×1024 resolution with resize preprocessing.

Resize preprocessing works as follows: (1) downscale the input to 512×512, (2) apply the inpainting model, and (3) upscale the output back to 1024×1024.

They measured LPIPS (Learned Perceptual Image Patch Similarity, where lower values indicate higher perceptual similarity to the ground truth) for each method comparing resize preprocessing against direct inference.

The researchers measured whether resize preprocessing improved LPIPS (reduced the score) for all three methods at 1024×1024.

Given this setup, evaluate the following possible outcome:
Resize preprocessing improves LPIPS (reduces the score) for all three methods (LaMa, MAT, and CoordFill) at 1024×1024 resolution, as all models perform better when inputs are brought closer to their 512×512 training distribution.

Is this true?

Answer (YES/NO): YES